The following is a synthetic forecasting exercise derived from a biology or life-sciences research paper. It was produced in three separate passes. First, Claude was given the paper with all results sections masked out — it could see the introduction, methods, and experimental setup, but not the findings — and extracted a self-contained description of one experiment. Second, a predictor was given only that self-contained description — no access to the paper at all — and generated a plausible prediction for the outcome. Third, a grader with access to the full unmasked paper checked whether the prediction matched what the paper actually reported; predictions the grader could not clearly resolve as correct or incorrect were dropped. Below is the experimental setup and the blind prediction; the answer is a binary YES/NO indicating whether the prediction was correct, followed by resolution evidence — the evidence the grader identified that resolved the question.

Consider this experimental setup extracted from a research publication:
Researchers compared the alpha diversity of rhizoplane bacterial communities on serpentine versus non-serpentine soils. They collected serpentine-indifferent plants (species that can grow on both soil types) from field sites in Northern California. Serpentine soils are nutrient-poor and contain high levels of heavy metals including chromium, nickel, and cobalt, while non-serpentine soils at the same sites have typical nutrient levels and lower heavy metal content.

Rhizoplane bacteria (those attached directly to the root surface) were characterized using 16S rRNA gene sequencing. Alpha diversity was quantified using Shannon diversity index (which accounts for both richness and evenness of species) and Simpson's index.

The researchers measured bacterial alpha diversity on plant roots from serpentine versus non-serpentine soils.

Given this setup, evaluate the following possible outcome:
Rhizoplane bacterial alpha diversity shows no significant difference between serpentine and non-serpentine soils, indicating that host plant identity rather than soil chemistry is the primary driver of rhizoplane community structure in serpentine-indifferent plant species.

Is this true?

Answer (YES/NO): NO